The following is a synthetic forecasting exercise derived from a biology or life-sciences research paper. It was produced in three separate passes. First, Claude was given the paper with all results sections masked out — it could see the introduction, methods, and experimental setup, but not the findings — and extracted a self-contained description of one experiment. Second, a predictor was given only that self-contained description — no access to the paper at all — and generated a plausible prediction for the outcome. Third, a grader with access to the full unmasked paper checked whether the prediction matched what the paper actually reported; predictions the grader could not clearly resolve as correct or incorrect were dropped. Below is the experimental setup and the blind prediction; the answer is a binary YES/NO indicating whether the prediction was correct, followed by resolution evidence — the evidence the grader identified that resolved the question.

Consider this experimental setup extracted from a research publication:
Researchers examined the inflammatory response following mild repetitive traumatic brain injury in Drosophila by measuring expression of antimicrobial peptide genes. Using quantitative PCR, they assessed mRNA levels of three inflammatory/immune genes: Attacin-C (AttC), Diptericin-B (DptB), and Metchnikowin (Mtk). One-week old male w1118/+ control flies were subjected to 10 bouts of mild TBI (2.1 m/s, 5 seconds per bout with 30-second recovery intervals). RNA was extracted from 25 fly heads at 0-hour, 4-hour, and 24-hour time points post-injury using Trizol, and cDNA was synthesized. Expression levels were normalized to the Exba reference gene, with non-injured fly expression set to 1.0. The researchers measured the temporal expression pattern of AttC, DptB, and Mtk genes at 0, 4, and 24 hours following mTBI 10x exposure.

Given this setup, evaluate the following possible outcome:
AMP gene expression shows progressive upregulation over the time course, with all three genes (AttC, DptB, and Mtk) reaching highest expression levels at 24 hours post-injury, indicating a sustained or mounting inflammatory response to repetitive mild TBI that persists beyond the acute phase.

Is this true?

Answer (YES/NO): NO